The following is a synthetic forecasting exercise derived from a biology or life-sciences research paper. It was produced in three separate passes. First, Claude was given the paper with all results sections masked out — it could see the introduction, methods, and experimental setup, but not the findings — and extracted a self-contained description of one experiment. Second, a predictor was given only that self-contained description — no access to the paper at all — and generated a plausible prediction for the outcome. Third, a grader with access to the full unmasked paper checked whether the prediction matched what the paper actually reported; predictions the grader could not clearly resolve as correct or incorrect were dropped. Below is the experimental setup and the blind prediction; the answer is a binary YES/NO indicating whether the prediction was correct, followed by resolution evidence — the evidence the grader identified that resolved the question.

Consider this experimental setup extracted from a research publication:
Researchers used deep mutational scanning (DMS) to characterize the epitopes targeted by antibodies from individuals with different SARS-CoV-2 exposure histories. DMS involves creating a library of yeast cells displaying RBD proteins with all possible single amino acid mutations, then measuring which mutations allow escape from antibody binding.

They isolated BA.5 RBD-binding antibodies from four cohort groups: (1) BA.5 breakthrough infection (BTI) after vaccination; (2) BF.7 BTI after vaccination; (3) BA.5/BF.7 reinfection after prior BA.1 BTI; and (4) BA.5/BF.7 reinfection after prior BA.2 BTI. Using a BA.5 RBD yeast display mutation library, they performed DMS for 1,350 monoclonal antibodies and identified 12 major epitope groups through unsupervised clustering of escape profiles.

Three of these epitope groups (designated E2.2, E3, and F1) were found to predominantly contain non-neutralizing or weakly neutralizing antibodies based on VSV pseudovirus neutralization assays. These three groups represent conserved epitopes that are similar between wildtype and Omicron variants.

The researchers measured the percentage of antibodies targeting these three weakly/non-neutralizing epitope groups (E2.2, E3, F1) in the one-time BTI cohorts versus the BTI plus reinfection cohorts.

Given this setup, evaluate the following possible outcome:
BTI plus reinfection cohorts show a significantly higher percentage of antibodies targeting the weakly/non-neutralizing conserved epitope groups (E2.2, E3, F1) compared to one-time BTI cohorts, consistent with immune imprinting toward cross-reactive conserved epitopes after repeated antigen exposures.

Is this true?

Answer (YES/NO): NO